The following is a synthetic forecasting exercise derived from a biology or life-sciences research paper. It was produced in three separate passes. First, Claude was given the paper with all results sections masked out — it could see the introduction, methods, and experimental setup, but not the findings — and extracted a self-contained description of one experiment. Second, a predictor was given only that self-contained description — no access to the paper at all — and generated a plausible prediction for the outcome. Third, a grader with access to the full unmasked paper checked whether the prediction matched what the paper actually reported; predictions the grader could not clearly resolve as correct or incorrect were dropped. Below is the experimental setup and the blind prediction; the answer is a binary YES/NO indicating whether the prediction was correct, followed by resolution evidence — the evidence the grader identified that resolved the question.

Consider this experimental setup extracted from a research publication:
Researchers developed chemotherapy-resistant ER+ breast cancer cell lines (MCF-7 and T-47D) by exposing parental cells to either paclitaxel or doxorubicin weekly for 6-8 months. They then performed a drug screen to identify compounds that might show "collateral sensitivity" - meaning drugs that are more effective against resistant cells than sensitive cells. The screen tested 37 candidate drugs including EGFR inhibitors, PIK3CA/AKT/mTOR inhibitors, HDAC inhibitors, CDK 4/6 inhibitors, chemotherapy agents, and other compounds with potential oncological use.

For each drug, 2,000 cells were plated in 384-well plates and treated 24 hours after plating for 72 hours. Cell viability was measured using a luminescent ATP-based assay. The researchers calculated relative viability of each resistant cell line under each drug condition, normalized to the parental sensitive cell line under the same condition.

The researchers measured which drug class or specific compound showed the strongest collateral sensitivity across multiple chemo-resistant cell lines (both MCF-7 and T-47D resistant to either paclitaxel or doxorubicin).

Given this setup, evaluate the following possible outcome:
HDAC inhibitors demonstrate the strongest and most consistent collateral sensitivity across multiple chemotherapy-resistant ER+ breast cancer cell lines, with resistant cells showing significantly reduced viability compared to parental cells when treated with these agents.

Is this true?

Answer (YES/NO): NO